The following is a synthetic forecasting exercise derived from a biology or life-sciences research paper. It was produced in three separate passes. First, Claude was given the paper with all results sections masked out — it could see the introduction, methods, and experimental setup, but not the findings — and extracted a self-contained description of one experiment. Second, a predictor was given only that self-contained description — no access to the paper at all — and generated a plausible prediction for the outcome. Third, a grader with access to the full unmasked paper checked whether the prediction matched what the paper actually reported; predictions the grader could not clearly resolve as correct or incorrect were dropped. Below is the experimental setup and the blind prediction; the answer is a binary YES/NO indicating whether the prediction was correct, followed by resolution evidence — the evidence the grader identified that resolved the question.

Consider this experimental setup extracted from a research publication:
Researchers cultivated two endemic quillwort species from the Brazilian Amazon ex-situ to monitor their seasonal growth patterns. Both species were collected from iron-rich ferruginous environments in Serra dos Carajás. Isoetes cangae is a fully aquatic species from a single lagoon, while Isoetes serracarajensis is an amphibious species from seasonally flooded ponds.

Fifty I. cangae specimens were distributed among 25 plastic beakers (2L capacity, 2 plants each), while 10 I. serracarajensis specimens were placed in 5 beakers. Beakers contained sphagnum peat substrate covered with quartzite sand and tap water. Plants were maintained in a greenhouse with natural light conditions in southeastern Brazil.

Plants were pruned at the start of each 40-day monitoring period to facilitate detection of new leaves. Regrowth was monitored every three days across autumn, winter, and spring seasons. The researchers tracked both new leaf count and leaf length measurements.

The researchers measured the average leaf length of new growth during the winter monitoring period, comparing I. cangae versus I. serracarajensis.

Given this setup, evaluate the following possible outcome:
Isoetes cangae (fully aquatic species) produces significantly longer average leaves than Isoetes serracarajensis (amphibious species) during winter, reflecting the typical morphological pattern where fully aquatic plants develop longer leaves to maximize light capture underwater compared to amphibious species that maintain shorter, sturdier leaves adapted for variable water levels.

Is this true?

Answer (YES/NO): YES